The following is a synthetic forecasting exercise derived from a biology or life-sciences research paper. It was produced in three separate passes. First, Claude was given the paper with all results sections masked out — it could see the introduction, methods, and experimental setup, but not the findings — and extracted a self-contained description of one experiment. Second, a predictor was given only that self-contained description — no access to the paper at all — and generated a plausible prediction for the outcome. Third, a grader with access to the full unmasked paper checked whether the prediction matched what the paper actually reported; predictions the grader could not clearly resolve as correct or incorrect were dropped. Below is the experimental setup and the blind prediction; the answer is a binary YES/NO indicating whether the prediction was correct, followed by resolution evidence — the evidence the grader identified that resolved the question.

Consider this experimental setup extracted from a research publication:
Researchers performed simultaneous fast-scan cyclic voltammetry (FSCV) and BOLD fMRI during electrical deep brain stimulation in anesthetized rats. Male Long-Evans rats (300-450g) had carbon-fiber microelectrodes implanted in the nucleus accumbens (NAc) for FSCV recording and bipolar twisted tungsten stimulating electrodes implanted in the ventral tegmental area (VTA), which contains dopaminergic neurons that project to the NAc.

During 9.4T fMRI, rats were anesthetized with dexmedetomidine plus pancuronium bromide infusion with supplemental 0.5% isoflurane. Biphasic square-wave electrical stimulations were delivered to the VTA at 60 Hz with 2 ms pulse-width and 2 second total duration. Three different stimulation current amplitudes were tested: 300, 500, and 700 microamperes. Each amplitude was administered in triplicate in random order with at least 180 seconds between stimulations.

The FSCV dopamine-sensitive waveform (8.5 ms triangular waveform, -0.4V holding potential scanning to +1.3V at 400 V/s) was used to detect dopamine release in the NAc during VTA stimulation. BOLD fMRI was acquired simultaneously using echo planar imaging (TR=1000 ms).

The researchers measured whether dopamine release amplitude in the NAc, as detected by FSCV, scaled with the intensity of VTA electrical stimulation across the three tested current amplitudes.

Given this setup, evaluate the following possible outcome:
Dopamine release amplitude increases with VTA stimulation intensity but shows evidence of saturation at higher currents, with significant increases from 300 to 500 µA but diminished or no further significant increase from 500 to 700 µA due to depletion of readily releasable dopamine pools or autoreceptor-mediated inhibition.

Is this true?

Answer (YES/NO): NO